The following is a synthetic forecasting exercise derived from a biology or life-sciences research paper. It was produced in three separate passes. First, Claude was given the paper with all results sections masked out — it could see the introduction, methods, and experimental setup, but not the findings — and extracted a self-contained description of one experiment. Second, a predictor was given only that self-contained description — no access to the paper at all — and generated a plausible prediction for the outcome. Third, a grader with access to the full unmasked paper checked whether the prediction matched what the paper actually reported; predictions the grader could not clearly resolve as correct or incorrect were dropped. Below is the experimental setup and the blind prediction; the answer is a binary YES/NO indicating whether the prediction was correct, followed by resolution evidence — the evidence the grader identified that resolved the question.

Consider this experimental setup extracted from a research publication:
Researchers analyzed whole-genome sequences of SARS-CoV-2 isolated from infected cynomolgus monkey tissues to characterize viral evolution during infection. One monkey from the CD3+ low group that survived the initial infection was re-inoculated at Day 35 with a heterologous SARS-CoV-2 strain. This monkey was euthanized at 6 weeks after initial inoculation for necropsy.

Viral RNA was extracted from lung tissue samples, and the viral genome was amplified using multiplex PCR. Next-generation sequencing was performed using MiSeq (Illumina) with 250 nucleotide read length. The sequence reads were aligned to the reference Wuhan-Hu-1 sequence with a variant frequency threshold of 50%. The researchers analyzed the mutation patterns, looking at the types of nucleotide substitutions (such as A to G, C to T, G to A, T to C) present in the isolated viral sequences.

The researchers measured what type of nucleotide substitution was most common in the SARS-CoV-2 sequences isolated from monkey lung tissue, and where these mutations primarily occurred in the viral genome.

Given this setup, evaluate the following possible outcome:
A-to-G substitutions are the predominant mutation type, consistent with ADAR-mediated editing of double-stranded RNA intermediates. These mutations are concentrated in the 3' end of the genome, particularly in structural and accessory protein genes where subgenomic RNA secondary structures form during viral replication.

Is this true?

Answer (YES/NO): NO